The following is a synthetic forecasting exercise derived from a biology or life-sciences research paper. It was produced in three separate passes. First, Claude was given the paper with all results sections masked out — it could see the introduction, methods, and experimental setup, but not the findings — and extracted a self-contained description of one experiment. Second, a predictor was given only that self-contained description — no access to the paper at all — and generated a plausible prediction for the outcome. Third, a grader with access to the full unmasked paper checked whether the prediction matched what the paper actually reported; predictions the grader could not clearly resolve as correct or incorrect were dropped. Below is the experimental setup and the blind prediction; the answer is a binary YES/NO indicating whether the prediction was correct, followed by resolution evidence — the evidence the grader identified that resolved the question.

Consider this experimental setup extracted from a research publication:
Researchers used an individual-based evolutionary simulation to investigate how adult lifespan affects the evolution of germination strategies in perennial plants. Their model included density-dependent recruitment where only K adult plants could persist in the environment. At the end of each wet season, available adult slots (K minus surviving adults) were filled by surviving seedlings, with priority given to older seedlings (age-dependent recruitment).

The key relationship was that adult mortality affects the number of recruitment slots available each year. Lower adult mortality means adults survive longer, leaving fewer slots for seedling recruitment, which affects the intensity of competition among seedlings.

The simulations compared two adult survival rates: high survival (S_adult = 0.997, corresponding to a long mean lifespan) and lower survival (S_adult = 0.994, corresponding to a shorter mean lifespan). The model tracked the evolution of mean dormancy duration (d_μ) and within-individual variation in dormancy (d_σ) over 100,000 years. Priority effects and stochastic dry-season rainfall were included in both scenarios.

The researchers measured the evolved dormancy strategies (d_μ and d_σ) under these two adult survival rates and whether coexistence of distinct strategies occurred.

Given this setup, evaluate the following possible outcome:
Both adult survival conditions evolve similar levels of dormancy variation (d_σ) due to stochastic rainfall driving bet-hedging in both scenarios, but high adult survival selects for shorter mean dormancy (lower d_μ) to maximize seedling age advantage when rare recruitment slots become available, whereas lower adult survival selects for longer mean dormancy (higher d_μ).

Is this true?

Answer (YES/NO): NO